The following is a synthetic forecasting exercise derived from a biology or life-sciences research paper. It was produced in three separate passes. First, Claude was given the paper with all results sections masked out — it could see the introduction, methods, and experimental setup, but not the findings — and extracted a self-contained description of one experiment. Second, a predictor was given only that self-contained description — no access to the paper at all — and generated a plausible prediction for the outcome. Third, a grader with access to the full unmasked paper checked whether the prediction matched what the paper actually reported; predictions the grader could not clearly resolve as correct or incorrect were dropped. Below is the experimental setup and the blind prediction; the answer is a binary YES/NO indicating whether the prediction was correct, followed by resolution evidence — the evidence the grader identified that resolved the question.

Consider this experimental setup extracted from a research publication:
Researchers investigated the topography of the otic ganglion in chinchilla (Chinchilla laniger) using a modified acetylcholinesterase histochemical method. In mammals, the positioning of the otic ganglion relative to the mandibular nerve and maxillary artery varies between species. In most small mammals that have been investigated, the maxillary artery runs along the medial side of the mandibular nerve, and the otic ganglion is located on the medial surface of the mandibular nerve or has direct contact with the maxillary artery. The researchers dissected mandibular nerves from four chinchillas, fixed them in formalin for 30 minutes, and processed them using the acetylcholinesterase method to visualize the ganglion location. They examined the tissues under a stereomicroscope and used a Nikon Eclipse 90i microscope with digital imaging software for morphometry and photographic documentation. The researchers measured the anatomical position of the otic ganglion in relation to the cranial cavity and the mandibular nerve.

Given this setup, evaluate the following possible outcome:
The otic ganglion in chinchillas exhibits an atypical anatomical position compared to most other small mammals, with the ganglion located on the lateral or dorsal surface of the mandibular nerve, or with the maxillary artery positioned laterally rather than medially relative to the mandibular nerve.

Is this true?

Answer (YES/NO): NO